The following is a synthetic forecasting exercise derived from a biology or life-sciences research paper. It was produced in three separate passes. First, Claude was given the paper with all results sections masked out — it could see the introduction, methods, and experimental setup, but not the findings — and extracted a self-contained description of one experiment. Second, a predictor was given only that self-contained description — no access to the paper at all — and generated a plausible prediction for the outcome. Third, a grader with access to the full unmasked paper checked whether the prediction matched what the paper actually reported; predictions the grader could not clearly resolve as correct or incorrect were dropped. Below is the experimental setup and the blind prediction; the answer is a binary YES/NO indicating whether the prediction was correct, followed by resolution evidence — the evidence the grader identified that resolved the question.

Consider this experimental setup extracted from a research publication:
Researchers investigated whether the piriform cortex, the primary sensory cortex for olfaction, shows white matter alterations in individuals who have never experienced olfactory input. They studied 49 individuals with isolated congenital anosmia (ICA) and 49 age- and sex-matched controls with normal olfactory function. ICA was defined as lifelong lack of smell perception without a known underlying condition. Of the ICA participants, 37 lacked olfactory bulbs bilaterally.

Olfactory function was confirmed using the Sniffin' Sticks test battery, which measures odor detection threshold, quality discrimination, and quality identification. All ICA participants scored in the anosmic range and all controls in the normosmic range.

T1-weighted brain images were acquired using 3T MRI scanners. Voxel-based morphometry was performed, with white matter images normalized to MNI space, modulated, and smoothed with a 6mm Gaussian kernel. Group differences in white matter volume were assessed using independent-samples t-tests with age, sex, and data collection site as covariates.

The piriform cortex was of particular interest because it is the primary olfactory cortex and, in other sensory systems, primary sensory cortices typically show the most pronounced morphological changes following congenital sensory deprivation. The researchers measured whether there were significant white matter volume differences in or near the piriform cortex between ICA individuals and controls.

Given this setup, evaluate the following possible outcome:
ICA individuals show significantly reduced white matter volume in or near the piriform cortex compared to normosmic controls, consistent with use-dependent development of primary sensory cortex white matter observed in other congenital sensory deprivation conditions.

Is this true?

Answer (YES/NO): NO